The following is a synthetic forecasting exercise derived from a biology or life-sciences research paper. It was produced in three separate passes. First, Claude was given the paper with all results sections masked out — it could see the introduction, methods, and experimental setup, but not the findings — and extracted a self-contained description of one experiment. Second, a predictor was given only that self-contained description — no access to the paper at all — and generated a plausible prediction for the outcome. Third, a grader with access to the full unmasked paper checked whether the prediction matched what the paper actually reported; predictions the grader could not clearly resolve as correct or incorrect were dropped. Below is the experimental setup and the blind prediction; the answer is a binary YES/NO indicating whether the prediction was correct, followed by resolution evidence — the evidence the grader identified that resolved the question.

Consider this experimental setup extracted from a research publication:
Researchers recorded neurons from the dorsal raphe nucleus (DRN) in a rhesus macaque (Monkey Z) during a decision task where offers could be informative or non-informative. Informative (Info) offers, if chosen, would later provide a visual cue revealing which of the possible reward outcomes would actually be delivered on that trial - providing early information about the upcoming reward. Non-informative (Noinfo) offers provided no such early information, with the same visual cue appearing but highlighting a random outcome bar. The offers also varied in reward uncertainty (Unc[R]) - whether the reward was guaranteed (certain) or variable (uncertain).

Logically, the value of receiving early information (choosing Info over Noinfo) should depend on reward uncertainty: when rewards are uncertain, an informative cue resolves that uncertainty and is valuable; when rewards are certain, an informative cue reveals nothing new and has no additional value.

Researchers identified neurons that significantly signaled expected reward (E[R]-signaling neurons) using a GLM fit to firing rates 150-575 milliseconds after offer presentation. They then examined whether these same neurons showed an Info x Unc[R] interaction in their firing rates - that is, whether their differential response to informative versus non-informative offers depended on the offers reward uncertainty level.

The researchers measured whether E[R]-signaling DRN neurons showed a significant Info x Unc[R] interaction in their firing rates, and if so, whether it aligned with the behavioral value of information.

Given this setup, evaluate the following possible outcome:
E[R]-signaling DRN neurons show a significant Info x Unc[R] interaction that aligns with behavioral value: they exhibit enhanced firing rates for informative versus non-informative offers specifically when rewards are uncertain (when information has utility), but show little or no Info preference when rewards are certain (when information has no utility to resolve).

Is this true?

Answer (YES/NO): YES